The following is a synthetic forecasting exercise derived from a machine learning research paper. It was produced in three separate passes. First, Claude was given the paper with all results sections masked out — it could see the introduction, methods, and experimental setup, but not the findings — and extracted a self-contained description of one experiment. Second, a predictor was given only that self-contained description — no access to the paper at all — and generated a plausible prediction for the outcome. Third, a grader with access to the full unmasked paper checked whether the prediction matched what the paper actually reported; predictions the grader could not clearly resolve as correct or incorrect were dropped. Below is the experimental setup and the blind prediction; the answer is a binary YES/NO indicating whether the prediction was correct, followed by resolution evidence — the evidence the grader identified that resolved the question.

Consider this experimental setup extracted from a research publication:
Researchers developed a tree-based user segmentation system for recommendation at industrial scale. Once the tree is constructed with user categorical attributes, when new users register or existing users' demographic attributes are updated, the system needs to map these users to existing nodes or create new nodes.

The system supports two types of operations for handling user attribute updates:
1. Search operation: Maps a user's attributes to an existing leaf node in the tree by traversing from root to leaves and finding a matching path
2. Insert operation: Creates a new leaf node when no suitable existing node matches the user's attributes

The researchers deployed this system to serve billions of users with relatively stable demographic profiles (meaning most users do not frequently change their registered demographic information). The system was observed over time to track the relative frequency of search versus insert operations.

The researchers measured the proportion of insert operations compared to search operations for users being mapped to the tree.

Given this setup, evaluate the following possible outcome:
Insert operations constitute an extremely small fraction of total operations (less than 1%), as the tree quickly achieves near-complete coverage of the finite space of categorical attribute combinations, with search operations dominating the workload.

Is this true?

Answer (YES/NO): YES